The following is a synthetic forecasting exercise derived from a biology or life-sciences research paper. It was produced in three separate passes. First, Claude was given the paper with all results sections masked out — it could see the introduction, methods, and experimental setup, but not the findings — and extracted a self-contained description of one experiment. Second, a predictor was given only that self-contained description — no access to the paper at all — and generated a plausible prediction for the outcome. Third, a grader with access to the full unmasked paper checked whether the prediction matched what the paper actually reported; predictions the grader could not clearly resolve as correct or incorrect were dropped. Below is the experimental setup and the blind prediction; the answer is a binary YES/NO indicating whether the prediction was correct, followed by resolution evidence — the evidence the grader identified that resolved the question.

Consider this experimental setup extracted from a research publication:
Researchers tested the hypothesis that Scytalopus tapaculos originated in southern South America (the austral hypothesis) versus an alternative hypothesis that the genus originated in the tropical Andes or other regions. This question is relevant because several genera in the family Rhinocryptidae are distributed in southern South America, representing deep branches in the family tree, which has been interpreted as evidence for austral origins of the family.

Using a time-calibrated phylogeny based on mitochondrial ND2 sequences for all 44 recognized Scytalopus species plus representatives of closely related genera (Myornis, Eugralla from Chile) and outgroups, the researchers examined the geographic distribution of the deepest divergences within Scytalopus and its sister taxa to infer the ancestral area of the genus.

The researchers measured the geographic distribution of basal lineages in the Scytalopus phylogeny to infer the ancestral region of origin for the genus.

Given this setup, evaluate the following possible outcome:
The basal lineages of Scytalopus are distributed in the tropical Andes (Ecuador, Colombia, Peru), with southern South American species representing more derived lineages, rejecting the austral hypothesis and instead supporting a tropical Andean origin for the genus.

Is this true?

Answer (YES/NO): NO